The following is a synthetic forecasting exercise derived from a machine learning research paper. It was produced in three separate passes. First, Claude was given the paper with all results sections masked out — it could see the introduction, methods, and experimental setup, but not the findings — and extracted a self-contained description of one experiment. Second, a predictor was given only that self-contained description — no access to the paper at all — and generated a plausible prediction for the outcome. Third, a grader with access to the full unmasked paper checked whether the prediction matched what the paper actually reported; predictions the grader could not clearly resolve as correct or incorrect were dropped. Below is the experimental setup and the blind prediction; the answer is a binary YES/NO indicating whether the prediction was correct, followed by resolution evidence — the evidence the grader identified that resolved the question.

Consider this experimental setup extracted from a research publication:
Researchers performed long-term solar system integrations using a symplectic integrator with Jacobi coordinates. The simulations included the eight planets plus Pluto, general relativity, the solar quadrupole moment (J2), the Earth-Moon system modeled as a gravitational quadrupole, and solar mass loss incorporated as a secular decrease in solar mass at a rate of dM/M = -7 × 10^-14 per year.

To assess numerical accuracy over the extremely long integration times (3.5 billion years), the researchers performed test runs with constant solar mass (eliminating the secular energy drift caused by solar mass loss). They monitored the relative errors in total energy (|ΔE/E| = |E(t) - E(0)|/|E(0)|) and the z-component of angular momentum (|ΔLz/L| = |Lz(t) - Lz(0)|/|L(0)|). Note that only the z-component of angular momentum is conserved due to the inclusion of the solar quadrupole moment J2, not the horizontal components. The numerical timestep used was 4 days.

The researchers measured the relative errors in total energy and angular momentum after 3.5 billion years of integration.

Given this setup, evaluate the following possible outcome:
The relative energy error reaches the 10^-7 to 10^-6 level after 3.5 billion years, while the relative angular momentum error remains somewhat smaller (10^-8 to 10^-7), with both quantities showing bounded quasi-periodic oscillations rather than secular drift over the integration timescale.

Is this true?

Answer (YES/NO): NO